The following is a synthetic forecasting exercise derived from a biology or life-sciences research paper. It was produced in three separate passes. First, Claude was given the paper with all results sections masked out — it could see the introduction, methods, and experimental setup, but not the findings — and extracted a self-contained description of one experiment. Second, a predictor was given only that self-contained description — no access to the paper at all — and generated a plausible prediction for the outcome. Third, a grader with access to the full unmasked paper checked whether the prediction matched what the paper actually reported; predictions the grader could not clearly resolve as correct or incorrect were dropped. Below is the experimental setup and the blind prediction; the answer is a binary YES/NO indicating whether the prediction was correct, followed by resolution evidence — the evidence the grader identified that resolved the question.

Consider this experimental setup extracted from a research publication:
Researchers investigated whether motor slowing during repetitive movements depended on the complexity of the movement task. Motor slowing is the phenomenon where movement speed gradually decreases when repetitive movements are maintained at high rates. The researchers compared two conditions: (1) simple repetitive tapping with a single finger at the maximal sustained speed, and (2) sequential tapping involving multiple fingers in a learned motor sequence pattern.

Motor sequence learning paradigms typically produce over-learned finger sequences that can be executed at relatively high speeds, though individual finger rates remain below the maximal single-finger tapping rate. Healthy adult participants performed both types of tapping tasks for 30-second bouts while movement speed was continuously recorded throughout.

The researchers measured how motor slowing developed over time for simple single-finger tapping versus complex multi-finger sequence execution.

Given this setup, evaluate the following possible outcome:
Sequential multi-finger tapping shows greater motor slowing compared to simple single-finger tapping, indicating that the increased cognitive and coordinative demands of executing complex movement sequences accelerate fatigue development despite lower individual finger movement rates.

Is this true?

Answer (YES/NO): NO